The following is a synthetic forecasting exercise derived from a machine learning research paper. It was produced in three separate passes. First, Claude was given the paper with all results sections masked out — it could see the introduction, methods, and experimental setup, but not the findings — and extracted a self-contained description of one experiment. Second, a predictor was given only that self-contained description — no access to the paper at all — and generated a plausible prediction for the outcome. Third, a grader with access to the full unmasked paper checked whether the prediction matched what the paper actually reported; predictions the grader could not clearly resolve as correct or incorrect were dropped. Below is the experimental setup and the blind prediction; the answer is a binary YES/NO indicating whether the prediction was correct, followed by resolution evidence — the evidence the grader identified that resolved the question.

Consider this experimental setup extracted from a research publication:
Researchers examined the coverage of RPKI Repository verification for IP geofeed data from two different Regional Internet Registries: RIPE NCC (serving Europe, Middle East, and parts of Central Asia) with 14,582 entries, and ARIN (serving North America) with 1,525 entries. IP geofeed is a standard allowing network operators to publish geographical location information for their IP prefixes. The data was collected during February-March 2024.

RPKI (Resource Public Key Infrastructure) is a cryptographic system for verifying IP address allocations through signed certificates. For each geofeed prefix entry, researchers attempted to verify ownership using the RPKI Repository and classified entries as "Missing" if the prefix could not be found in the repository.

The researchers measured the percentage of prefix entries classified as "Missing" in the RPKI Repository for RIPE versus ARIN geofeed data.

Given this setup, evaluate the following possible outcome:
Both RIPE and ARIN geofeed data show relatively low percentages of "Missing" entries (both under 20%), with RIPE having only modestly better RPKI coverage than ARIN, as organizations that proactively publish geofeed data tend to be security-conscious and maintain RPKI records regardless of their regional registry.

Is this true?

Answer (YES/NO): NO